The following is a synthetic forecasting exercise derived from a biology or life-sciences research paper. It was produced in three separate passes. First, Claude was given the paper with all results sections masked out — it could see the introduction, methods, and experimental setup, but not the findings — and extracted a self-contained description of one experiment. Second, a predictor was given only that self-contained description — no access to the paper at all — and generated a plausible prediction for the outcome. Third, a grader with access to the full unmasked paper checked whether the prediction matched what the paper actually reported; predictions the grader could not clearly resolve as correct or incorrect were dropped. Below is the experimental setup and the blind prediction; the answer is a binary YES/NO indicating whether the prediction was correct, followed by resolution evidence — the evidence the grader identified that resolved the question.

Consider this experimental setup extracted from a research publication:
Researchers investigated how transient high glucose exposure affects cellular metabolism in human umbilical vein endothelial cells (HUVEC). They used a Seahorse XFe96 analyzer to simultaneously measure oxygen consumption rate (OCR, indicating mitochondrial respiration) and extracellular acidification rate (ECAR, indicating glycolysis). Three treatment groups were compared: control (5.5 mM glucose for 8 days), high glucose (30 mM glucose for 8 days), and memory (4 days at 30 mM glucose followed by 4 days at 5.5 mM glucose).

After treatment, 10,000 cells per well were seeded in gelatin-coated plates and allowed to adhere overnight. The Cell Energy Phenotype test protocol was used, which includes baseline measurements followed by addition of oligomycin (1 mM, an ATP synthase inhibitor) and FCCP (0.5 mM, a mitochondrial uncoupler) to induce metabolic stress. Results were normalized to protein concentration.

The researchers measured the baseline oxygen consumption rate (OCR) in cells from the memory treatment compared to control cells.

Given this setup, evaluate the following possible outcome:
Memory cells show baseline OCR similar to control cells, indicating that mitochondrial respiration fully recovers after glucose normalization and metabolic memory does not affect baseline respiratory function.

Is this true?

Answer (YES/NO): NO